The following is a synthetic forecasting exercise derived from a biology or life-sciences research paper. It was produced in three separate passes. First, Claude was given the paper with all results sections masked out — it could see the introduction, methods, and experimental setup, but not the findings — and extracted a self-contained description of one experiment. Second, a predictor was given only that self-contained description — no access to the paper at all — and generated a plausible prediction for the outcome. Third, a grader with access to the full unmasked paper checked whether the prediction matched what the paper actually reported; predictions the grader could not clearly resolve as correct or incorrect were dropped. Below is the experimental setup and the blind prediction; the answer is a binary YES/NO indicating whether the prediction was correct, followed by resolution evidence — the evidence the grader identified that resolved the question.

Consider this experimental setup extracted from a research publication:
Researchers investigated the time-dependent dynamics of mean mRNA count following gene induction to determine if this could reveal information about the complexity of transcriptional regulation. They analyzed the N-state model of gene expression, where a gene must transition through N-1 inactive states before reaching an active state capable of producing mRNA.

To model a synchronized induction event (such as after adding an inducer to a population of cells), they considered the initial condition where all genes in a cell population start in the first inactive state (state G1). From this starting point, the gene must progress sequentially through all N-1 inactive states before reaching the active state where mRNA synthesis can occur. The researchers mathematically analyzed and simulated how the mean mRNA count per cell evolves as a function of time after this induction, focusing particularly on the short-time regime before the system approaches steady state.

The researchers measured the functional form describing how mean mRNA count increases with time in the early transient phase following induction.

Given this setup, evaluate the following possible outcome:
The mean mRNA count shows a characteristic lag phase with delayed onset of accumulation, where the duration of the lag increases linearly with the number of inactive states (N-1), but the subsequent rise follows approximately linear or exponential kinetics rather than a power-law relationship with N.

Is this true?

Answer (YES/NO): NO